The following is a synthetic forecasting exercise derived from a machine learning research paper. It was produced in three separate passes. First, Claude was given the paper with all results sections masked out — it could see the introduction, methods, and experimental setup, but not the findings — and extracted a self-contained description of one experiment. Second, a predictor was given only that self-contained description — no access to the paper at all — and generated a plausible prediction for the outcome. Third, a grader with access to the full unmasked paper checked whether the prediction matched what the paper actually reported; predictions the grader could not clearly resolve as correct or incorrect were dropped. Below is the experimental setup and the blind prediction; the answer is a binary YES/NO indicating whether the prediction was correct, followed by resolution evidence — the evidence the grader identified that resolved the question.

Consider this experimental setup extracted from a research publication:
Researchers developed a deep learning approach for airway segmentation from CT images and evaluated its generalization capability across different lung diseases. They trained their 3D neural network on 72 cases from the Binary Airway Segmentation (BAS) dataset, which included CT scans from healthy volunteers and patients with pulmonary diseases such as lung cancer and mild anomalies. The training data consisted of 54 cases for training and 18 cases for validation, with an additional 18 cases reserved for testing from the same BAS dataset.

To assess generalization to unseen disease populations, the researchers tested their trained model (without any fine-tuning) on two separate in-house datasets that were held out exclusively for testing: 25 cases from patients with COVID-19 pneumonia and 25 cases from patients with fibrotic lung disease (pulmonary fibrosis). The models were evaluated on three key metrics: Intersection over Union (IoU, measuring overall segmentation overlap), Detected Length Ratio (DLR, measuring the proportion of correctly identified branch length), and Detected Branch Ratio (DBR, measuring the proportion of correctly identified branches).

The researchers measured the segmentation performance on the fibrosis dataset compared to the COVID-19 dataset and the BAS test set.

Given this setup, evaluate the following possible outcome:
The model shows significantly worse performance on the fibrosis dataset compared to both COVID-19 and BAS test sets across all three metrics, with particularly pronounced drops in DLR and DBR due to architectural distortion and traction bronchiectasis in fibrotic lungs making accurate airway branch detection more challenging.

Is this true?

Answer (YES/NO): YES